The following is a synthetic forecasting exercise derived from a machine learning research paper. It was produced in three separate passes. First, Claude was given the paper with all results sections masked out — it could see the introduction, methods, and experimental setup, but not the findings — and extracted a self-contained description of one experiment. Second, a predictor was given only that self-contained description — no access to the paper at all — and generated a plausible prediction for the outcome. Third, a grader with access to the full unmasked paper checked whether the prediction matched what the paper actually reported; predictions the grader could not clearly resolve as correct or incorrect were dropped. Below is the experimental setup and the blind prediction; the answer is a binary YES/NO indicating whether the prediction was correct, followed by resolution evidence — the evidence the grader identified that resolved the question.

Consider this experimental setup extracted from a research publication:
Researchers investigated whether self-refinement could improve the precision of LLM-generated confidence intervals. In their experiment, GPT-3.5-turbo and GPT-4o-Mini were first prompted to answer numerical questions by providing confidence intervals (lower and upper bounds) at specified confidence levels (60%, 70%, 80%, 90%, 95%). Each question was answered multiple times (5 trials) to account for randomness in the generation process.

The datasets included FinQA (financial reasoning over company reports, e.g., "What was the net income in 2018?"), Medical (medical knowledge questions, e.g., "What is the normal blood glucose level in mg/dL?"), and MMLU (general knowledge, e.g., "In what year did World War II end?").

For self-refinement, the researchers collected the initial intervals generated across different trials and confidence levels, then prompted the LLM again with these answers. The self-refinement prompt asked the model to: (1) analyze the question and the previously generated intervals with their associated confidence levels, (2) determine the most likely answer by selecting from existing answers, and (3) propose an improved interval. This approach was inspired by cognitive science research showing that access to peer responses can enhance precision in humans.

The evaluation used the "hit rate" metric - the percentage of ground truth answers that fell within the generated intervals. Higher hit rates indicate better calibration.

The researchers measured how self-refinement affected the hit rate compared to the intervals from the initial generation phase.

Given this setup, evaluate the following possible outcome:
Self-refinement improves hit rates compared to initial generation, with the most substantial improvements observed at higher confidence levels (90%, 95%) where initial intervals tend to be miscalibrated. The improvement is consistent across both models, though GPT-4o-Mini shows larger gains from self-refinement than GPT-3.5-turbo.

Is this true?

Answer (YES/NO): NO